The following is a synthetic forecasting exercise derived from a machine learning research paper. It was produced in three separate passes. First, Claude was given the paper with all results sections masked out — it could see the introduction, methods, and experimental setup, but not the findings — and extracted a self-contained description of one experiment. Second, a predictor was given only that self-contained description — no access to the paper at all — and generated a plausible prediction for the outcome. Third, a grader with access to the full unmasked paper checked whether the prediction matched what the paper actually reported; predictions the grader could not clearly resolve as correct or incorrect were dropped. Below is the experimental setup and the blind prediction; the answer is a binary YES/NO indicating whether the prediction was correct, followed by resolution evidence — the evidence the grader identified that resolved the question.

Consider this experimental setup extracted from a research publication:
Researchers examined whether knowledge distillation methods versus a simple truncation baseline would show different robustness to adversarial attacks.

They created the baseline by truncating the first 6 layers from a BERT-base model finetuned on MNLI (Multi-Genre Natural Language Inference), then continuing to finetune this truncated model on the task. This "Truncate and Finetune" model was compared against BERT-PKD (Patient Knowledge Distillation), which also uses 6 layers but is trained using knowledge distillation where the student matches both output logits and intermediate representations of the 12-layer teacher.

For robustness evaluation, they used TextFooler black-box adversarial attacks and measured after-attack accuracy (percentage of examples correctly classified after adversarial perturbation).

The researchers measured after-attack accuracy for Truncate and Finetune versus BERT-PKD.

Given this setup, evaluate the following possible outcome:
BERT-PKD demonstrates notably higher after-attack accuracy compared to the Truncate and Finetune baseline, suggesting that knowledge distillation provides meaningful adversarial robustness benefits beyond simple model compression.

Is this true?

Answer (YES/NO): NO